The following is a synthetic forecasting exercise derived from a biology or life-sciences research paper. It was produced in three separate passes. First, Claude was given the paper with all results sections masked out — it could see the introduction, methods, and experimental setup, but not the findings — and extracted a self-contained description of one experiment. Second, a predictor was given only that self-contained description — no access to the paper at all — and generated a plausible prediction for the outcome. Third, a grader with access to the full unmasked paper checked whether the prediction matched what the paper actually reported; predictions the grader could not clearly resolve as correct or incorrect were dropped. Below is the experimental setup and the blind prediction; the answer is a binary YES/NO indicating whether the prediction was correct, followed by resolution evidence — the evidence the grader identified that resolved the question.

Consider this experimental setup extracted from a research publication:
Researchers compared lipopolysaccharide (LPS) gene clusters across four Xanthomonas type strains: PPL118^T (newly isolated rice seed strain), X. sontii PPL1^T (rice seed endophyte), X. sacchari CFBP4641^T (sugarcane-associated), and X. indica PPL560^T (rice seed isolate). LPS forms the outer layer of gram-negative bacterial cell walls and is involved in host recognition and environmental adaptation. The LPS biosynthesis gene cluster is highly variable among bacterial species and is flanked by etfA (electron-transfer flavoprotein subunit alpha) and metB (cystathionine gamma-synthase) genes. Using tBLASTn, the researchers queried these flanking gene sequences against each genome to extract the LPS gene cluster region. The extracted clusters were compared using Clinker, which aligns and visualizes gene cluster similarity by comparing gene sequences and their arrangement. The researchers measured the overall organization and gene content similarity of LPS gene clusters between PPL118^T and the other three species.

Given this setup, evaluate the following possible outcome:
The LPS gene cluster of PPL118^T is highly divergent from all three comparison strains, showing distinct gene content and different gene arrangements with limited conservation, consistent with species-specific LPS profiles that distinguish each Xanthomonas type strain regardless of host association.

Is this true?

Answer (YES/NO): NO